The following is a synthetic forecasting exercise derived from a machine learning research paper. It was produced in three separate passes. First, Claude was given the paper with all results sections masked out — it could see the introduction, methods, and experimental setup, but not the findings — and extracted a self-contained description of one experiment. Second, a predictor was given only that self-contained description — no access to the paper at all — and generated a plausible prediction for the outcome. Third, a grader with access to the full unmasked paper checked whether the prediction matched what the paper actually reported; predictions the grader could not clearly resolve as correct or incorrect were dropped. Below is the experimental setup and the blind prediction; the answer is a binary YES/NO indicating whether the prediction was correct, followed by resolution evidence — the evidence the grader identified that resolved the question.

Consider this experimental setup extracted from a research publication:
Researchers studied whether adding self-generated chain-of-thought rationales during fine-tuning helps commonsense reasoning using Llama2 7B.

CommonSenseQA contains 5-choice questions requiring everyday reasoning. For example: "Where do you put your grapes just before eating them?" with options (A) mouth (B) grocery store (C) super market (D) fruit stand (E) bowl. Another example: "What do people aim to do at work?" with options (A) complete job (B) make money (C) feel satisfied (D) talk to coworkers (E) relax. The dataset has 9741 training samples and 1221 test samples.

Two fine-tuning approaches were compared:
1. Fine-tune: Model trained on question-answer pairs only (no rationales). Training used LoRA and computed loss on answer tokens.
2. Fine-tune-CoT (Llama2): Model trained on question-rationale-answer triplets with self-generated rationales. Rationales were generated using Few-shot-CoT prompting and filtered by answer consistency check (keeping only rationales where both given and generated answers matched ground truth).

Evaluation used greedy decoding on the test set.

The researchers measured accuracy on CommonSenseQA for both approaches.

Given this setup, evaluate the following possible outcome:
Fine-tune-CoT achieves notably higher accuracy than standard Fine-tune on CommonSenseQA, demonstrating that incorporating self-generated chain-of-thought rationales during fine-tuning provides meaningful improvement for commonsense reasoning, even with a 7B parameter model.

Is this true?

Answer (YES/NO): NO